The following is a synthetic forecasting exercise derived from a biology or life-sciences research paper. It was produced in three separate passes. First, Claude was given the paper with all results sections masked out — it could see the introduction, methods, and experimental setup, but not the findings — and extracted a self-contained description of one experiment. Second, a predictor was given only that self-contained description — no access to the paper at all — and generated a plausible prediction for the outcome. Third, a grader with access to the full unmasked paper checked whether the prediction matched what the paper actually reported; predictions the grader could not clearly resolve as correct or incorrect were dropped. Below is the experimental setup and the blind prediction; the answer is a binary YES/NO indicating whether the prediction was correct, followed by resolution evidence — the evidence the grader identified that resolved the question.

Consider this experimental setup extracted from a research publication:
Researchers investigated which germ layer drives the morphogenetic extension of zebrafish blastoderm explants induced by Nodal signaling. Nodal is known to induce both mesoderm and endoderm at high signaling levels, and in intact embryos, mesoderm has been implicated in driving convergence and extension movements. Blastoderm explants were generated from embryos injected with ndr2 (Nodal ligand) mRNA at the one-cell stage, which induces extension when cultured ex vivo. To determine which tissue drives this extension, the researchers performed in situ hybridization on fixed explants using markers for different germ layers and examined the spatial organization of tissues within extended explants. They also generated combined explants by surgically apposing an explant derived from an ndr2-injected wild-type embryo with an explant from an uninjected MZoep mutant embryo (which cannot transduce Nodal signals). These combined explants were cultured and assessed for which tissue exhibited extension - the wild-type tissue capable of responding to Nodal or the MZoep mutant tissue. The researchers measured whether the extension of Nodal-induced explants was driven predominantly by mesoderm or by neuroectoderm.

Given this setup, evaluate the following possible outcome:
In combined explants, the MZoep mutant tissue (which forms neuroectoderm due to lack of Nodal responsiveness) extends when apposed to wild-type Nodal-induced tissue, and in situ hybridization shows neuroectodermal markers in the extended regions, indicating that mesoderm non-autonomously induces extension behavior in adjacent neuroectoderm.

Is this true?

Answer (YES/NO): NO